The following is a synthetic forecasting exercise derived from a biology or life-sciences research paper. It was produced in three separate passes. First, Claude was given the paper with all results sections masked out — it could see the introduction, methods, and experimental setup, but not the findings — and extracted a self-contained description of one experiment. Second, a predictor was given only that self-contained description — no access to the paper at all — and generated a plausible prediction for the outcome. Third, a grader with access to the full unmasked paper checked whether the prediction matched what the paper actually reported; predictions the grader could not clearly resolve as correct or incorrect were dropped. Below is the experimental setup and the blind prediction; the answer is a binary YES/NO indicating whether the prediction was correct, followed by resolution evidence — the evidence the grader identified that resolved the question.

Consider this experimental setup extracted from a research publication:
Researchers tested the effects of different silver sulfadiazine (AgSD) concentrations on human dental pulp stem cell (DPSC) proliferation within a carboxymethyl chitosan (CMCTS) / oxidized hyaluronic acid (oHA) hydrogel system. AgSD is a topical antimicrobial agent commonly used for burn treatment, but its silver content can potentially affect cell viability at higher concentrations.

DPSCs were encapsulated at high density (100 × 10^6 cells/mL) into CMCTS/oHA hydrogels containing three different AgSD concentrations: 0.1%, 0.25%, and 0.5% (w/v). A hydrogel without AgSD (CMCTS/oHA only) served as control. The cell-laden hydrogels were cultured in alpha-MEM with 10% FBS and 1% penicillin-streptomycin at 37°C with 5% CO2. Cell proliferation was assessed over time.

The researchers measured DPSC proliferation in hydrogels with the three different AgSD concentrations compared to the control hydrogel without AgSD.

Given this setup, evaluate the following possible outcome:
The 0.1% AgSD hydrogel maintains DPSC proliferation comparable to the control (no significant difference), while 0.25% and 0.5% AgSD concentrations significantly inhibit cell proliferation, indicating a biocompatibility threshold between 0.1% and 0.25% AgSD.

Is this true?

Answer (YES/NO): NO